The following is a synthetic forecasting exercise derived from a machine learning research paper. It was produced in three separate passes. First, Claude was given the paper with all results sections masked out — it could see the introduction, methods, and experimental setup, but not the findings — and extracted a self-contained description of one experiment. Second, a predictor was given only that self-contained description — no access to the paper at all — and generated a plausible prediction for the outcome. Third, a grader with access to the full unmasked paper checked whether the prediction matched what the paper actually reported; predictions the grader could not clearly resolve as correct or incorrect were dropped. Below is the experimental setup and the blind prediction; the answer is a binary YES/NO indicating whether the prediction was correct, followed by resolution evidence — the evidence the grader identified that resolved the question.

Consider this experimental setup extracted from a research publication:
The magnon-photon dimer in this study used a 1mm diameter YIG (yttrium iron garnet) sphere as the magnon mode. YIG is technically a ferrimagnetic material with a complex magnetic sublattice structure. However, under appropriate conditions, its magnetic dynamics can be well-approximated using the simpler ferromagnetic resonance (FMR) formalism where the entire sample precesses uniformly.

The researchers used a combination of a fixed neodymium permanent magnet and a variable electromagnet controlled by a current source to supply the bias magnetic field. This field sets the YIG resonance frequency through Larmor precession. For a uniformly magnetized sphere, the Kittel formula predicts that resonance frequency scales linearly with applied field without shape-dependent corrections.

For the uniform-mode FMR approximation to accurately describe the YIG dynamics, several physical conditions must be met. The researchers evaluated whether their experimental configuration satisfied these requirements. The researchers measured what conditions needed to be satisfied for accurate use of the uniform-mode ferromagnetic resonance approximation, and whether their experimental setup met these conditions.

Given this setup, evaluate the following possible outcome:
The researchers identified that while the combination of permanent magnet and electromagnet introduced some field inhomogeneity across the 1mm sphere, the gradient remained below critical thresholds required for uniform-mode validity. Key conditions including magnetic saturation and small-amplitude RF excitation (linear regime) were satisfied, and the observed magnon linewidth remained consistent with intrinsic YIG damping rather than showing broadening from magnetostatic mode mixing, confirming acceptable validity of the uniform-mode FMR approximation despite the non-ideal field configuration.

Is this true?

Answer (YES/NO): NO